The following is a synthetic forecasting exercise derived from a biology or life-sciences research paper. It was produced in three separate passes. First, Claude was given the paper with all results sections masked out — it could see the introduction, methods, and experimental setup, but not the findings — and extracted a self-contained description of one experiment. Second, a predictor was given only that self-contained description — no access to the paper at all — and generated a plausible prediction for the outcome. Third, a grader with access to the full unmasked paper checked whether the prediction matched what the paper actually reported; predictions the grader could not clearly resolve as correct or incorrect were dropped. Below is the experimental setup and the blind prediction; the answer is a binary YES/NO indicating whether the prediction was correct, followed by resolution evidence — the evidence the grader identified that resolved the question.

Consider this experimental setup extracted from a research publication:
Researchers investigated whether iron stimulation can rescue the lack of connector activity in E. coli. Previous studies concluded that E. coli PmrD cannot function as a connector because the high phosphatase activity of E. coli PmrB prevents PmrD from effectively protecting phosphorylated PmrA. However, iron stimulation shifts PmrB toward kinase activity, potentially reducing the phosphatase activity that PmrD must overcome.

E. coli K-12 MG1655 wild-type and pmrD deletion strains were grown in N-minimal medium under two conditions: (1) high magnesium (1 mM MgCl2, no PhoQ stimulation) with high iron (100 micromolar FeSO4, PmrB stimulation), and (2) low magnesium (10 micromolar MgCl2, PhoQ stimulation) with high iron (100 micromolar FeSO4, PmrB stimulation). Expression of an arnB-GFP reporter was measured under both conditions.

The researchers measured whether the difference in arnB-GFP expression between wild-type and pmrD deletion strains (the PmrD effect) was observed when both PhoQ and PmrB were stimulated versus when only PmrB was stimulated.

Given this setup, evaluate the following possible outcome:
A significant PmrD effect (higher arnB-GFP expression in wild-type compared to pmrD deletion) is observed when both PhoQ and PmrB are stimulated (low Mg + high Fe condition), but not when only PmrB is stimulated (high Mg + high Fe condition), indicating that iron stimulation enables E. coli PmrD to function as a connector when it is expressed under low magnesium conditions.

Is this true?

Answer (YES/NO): YES